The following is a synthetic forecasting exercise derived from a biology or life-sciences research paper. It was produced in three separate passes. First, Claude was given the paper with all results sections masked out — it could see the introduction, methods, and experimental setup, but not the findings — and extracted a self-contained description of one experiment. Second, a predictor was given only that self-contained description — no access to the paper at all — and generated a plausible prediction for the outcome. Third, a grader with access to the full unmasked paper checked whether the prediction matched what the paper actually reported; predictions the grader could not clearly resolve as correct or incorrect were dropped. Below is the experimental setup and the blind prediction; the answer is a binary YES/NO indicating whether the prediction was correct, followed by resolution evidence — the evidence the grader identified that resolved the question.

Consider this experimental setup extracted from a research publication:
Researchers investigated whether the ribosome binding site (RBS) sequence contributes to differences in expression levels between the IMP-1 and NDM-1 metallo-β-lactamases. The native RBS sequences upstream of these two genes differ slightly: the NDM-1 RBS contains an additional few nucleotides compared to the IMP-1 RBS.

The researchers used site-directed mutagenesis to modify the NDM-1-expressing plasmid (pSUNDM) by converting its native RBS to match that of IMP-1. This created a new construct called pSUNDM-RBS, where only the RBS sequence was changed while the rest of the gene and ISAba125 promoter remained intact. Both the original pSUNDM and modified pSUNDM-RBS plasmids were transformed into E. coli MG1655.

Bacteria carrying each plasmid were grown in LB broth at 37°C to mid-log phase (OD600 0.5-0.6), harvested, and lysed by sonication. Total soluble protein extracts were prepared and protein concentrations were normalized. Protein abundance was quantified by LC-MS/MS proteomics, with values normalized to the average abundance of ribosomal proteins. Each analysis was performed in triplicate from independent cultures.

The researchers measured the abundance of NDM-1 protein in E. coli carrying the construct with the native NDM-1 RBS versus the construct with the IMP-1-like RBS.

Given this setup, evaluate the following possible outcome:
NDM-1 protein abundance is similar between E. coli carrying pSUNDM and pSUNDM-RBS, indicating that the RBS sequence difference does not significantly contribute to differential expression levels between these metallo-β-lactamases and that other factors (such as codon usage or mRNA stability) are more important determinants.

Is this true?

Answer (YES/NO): YES